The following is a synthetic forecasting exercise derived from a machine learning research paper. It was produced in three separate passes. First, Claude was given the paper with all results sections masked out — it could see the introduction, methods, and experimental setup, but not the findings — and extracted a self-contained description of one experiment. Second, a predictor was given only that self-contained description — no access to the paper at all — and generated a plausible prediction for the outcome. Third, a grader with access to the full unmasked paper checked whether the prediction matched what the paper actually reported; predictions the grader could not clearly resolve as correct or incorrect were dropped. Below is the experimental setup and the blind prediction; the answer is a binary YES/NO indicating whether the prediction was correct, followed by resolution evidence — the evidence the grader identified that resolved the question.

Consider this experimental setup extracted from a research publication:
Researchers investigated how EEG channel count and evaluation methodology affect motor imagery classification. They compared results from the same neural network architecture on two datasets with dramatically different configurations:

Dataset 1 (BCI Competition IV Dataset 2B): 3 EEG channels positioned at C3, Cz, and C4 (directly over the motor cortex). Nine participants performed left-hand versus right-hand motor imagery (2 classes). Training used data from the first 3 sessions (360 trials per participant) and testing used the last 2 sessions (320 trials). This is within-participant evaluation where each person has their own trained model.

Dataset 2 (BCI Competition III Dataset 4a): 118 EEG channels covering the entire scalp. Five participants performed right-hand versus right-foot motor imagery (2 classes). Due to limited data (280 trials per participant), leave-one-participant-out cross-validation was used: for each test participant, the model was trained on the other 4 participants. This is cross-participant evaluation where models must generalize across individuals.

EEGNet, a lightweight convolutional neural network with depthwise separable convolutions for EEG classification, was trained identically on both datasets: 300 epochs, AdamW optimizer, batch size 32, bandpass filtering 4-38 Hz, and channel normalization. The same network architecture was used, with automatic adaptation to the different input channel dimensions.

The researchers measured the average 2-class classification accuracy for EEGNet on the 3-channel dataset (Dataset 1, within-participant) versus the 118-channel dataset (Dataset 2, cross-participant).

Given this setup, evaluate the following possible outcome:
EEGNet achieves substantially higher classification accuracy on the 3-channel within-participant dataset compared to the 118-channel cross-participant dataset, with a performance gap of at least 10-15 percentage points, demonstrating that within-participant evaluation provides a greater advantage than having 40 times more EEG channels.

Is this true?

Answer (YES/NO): NO